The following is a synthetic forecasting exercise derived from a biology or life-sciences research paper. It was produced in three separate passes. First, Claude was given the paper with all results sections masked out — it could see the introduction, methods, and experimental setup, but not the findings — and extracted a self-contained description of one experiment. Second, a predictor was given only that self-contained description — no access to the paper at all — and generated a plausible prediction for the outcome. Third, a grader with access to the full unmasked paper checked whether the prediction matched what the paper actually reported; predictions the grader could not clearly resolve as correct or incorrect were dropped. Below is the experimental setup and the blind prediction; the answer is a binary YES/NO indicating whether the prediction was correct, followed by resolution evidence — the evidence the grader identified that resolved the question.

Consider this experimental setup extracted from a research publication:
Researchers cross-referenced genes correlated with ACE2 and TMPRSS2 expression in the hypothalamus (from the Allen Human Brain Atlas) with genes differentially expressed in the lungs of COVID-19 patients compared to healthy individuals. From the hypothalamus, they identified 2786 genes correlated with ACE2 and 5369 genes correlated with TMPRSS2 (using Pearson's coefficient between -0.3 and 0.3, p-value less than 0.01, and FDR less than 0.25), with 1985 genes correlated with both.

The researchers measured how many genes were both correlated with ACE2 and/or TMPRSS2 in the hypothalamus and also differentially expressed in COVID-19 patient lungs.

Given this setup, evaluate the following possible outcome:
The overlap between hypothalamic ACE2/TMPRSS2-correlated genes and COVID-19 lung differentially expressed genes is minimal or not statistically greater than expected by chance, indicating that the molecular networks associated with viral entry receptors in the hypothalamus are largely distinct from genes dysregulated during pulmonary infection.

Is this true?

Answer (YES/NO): NO